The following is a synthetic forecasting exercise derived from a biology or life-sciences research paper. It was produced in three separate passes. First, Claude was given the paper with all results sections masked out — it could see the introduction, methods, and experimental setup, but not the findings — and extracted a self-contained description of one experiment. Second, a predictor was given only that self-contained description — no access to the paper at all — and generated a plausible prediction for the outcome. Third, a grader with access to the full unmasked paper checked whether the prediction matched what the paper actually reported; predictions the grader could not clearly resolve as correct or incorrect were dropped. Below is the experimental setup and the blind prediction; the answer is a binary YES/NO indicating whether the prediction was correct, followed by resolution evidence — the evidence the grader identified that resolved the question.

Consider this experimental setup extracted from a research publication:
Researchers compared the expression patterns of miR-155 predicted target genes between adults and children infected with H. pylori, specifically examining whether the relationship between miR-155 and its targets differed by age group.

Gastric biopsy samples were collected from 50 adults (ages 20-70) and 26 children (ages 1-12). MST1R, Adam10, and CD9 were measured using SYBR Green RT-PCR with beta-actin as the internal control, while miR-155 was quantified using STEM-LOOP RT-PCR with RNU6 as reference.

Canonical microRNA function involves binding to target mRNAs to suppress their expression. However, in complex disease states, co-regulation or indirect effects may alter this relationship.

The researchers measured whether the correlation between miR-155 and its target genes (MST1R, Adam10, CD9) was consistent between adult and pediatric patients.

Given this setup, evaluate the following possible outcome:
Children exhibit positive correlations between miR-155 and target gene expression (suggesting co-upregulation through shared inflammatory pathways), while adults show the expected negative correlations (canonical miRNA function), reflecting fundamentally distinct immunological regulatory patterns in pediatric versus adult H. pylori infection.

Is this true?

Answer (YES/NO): NO